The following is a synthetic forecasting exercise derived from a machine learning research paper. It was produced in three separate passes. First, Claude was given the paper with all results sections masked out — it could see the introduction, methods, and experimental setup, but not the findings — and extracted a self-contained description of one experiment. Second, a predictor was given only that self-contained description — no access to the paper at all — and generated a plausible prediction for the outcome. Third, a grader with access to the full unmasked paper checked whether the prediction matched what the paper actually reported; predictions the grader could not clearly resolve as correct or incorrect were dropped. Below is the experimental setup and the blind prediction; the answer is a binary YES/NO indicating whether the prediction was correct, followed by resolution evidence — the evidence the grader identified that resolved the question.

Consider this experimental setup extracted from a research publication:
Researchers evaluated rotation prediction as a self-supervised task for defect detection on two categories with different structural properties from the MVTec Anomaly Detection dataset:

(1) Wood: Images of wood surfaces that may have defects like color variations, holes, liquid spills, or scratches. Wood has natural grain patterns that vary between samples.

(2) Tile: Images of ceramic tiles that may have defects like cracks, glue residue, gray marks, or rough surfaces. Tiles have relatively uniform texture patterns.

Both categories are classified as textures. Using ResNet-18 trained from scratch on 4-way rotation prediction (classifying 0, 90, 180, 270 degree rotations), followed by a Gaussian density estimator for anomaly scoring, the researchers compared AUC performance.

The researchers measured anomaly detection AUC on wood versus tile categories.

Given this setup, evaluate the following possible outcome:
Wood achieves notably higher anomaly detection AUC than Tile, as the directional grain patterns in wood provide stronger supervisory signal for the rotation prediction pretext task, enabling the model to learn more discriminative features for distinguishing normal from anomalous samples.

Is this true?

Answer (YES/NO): YES